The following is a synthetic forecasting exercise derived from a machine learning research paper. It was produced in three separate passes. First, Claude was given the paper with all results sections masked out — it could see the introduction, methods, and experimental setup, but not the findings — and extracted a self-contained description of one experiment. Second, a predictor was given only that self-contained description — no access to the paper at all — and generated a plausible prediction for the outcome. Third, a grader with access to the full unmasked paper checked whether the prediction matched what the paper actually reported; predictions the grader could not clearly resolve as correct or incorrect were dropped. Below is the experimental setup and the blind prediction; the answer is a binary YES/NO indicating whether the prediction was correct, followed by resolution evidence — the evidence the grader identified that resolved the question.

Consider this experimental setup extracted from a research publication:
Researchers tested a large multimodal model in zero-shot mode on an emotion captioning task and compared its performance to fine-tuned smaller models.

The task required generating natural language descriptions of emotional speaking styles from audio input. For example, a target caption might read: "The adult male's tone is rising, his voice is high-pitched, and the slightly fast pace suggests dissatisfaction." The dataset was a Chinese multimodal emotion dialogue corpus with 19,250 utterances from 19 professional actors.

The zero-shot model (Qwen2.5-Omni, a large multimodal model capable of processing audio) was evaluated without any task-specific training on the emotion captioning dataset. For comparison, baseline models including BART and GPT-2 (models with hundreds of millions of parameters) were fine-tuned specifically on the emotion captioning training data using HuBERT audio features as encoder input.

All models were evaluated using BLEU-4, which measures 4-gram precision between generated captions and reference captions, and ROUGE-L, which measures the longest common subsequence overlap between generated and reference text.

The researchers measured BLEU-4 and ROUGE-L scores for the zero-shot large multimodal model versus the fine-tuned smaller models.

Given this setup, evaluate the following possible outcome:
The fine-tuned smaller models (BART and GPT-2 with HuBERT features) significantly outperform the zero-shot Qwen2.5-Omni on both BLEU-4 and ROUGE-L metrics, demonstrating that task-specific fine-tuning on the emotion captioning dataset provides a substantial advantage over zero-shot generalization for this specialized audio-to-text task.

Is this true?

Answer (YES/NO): YES